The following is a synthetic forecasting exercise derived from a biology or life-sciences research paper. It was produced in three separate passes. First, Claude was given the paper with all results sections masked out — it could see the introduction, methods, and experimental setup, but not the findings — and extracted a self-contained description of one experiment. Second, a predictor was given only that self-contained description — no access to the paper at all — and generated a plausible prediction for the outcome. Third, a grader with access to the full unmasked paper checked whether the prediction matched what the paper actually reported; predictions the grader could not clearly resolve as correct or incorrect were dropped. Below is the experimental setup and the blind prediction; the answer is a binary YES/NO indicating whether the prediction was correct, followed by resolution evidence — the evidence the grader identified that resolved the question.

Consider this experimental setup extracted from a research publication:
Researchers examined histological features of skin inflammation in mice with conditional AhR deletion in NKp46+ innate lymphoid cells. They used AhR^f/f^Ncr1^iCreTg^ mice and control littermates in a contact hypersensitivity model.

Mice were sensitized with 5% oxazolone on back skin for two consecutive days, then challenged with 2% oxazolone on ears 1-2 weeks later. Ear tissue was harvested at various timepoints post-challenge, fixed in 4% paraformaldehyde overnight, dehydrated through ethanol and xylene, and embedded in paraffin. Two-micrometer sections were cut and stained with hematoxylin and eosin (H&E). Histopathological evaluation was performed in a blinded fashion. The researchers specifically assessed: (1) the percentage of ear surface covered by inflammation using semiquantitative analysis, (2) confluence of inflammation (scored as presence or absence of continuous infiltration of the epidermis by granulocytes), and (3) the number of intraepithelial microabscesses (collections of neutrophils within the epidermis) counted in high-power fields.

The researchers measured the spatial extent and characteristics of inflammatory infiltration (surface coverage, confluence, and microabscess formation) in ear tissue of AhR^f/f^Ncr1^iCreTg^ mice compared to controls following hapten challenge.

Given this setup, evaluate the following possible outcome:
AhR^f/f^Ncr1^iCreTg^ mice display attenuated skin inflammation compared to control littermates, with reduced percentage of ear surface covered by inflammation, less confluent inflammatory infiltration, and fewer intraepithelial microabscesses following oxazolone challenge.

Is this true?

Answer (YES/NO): NO